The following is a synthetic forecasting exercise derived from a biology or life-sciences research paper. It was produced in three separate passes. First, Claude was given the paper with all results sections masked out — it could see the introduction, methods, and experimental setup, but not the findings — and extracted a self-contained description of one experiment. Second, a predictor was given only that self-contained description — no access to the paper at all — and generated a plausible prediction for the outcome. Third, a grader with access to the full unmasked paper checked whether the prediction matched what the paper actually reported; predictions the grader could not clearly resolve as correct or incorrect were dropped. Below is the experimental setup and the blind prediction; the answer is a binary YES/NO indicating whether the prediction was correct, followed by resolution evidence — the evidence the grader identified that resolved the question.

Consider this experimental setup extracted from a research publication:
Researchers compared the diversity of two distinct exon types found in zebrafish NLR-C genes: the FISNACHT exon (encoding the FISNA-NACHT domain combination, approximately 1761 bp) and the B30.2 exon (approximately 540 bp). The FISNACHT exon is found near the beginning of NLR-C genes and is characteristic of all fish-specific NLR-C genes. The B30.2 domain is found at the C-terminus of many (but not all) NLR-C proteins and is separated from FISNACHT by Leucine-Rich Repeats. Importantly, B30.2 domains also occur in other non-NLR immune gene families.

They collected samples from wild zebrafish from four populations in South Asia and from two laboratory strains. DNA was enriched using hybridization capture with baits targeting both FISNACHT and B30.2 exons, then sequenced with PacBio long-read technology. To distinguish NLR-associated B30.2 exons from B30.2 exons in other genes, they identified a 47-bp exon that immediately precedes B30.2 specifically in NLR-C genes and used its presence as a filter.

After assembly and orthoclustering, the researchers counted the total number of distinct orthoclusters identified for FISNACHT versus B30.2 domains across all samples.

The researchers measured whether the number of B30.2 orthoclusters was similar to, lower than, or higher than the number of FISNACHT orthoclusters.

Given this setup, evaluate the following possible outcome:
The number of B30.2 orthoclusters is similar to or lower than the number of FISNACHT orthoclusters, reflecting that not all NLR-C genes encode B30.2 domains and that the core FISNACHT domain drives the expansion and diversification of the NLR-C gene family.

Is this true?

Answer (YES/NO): YES